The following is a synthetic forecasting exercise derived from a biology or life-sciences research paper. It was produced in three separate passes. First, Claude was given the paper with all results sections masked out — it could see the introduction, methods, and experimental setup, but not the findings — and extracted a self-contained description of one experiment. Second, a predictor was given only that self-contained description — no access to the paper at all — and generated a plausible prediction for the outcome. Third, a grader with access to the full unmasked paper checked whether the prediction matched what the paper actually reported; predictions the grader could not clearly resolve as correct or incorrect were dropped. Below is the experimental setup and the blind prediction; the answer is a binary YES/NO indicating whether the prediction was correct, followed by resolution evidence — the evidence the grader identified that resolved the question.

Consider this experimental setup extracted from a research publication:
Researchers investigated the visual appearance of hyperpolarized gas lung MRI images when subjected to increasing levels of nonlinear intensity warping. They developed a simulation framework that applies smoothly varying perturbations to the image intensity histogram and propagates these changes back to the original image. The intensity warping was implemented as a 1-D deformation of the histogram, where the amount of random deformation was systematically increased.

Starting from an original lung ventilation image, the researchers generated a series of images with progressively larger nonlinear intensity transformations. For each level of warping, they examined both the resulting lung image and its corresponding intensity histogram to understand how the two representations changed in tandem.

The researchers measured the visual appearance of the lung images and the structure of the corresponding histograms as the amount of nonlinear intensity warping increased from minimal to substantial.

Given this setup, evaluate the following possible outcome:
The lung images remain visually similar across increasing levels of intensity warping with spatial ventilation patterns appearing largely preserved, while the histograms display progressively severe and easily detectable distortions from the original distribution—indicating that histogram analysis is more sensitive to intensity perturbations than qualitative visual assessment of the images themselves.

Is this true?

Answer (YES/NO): YES